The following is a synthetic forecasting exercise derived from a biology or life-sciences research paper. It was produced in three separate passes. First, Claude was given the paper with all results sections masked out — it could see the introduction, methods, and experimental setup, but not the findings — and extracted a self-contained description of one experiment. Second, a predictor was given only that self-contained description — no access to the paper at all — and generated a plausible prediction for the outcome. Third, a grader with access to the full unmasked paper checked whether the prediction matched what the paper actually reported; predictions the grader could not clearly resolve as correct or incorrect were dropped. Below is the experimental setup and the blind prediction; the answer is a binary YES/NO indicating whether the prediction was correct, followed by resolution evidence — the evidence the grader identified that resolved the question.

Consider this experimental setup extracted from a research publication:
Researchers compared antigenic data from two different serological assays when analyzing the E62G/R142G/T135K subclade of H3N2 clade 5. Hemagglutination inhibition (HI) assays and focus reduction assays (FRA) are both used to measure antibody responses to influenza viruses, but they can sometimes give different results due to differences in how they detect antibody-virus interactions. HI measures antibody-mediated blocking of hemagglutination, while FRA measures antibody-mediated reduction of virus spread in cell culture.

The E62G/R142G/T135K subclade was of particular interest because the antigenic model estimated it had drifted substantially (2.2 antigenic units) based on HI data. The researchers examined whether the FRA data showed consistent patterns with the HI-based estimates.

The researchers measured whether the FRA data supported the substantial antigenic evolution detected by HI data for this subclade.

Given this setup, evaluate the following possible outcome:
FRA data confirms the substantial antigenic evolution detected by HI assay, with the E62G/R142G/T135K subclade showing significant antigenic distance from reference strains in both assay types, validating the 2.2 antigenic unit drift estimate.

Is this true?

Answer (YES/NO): NO